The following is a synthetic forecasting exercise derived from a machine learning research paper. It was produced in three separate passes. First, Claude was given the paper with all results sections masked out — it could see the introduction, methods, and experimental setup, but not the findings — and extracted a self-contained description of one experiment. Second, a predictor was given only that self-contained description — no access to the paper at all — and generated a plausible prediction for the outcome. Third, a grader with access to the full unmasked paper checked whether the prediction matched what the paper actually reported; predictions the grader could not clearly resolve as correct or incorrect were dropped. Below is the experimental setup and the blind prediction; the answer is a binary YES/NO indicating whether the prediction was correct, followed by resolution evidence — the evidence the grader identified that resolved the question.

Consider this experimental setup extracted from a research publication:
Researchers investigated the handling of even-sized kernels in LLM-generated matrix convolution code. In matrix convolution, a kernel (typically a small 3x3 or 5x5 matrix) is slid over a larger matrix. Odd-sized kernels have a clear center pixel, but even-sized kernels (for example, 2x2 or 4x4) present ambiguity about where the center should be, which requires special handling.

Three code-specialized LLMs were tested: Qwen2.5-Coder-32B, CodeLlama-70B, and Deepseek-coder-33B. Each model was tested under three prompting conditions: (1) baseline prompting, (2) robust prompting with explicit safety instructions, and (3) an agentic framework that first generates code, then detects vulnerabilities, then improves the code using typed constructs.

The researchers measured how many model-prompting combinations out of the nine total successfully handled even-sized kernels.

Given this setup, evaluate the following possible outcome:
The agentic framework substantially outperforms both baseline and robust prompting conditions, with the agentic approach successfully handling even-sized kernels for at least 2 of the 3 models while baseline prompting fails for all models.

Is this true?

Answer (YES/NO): NO